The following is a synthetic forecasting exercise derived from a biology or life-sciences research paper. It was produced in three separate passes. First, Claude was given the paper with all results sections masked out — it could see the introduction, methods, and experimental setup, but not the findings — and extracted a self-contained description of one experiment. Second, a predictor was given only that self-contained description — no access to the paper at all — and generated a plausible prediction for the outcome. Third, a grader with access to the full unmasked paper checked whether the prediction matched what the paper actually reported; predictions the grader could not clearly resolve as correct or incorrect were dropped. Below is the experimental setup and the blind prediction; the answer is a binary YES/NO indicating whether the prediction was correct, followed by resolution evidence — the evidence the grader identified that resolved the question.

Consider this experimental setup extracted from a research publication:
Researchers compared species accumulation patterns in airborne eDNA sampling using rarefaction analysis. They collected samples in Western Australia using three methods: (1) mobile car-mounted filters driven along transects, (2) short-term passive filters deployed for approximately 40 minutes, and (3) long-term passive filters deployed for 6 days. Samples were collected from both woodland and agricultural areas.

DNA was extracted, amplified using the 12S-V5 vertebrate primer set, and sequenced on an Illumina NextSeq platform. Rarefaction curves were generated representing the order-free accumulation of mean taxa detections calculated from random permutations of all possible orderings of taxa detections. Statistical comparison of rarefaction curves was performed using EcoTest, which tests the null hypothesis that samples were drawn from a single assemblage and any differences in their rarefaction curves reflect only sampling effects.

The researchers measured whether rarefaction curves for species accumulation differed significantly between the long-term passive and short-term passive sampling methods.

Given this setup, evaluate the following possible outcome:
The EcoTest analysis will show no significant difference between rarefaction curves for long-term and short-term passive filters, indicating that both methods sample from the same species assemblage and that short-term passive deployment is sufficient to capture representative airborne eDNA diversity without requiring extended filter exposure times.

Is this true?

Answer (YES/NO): NO